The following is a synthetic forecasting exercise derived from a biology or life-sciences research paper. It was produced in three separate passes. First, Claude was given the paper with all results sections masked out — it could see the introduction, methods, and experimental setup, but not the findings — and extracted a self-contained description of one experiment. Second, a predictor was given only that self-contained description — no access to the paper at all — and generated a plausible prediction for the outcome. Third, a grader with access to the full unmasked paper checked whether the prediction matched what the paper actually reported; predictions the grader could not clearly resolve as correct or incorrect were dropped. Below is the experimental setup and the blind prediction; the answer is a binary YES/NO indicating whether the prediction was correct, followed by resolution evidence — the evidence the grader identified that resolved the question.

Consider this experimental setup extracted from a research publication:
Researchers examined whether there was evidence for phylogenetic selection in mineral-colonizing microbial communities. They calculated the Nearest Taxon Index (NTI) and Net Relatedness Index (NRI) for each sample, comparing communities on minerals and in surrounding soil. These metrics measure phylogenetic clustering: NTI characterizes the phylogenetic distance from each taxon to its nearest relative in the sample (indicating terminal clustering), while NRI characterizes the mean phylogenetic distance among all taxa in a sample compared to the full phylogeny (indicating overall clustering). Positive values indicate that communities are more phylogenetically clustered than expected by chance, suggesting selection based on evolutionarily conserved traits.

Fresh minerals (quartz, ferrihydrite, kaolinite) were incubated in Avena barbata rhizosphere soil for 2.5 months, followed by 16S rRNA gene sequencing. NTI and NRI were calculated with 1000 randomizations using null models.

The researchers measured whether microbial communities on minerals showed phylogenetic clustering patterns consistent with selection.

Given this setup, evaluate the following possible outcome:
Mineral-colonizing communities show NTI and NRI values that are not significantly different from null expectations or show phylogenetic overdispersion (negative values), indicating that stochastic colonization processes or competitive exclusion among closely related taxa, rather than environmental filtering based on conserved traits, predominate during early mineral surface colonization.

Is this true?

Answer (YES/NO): NO